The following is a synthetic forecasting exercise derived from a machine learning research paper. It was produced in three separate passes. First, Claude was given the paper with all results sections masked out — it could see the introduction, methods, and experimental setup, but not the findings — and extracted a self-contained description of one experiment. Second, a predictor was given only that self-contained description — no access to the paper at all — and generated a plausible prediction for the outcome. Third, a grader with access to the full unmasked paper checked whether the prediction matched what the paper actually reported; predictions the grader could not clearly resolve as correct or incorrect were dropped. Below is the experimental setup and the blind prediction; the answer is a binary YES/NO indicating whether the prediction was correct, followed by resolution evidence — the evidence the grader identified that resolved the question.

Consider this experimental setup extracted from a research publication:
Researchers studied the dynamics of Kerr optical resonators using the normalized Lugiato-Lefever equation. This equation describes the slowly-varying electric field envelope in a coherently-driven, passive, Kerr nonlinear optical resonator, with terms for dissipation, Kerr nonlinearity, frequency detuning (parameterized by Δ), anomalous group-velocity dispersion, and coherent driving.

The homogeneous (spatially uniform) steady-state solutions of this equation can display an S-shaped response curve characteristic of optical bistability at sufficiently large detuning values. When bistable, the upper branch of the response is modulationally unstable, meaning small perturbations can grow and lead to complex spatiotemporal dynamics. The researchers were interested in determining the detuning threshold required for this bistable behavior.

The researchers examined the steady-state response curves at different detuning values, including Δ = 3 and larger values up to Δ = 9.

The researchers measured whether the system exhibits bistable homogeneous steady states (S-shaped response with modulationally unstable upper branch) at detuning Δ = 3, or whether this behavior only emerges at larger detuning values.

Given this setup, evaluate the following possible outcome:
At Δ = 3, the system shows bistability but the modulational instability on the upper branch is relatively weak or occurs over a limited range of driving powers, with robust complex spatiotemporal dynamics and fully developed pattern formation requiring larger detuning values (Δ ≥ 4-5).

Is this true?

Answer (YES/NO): YES